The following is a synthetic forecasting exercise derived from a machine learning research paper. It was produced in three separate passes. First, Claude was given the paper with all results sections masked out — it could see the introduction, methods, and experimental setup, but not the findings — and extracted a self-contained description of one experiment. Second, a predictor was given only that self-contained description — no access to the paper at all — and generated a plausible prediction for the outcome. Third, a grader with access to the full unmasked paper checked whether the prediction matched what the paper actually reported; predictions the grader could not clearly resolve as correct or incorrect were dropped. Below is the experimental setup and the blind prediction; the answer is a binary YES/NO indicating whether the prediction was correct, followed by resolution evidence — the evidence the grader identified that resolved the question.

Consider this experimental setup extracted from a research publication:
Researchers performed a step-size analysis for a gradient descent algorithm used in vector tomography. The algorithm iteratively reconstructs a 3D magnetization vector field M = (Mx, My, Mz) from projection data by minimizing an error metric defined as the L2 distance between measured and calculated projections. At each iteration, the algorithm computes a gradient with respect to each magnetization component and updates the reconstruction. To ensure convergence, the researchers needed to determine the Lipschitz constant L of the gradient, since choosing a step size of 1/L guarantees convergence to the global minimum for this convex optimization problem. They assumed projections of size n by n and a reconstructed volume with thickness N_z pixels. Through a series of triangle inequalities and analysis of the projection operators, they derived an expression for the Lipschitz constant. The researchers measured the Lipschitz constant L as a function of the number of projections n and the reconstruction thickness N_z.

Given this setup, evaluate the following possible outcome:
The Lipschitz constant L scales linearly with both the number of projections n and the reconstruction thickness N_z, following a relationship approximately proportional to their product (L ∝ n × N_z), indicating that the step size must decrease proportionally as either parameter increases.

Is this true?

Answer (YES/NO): YES